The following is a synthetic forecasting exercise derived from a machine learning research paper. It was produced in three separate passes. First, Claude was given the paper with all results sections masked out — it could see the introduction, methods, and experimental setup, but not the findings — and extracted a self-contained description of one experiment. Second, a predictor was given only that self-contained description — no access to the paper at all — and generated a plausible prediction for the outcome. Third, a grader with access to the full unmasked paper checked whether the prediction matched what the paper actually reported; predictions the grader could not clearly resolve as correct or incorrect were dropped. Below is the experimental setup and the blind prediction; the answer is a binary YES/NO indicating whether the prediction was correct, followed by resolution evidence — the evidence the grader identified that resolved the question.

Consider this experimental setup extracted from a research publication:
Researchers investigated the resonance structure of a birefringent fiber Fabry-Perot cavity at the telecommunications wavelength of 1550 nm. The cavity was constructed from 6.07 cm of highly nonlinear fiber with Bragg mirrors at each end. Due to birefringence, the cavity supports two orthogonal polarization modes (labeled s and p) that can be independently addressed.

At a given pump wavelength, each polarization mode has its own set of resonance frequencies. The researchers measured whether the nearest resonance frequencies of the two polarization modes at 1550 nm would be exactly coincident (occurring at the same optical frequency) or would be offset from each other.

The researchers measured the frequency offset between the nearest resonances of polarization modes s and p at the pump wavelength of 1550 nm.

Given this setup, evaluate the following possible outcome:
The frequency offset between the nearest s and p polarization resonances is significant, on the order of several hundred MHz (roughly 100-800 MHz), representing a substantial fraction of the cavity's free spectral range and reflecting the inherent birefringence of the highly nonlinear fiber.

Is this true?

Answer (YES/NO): YES